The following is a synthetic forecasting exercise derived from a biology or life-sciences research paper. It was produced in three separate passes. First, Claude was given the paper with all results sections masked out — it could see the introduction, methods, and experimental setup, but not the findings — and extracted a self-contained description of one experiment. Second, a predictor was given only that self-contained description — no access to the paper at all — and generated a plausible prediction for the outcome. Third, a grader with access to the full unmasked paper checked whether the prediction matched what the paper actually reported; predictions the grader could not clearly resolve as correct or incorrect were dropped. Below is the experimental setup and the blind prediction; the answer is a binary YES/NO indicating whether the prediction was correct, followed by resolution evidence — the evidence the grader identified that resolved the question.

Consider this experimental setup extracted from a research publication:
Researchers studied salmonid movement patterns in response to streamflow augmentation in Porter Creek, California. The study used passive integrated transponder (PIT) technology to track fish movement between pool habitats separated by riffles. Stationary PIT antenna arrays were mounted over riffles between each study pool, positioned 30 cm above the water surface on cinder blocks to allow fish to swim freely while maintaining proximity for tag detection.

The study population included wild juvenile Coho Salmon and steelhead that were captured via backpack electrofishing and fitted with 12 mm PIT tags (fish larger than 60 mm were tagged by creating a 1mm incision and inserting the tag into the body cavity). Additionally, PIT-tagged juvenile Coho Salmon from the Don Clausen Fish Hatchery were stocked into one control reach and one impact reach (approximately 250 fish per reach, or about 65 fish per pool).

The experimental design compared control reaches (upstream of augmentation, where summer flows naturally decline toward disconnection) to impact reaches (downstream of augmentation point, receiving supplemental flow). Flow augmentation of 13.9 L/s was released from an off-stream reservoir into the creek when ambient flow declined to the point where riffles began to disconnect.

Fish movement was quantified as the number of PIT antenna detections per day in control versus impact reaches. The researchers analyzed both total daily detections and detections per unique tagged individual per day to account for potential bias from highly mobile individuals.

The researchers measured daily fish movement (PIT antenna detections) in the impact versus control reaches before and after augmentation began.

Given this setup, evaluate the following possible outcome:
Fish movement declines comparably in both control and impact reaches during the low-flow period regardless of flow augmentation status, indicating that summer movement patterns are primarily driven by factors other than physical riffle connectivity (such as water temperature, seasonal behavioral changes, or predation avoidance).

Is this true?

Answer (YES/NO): NO